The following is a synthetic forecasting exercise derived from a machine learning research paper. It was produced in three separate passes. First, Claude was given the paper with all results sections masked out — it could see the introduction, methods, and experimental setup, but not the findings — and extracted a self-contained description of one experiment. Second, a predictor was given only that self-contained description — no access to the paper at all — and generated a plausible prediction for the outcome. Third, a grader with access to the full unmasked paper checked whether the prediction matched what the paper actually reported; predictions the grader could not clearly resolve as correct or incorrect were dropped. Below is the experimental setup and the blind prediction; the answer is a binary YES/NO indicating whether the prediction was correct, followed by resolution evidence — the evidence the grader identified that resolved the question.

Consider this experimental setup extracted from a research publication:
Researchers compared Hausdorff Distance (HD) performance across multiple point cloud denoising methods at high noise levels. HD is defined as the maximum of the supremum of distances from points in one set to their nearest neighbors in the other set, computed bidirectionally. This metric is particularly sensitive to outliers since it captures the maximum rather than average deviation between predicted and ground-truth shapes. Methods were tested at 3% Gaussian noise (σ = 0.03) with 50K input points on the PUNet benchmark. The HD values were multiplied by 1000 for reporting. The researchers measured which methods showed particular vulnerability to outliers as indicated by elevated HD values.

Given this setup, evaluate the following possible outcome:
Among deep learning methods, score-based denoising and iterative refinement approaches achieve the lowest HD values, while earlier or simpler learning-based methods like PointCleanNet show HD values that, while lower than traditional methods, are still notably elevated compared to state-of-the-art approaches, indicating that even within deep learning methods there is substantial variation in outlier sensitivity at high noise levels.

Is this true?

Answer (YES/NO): NO